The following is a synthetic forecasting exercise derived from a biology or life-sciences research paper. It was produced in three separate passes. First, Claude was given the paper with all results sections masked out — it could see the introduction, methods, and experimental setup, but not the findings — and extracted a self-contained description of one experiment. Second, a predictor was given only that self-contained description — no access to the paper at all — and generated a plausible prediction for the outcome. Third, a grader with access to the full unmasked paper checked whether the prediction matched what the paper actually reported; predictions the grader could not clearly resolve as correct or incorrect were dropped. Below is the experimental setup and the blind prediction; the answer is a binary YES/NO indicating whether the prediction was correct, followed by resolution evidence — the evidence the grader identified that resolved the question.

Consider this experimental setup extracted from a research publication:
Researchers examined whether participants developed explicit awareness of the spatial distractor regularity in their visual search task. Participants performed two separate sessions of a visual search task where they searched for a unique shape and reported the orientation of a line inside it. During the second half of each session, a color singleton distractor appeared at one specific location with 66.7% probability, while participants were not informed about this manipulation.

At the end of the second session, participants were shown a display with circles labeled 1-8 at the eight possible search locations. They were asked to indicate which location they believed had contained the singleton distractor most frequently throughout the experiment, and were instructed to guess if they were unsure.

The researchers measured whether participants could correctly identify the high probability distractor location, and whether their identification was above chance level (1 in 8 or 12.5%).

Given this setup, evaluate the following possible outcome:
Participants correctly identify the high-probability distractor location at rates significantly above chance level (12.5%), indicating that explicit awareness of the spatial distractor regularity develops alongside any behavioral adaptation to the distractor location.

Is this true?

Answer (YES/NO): NO